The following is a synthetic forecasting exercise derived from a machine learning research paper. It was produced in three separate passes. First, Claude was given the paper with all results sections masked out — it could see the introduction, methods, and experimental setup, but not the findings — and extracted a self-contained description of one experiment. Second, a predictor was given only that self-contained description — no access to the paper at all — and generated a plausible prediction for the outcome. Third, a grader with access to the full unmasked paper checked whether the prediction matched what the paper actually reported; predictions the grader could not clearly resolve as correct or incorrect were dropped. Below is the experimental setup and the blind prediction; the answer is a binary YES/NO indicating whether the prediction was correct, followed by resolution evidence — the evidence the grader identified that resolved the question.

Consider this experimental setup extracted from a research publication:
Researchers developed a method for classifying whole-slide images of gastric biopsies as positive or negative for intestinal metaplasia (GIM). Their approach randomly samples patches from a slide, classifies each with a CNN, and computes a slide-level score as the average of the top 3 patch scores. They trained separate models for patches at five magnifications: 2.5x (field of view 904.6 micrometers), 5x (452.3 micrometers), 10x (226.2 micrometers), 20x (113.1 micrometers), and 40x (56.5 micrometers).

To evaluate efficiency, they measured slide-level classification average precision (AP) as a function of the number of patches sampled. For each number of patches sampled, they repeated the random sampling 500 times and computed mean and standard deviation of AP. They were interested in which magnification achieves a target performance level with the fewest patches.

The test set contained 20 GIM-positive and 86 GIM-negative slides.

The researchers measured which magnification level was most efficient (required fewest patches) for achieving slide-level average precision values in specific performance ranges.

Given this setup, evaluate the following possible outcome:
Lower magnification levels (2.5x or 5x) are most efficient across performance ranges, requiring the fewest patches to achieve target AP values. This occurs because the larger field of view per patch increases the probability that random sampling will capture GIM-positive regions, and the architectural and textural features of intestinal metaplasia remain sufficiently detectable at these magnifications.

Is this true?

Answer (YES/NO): NO